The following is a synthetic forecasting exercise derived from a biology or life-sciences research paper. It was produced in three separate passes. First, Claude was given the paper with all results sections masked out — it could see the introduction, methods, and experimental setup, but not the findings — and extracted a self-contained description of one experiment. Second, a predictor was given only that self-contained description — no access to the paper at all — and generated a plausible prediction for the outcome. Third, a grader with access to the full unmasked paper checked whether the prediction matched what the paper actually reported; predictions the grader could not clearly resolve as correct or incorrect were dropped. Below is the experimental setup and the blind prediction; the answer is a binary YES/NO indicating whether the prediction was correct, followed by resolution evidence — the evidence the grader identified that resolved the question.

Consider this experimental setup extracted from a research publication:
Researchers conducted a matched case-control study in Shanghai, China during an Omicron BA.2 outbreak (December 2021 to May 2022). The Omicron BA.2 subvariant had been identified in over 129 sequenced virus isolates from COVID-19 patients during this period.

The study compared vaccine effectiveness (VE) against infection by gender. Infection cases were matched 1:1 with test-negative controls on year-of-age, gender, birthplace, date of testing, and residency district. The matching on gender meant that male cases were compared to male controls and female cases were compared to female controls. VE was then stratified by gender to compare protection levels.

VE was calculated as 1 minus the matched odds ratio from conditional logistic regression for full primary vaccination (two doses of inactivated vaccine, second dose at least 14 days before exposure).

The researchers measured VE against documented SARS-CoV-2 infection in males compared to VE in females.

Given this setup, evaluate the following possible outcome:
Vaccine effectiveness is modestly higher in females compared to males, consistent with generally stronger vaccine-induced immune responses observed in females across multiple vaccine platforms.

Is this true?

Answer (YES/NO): NO